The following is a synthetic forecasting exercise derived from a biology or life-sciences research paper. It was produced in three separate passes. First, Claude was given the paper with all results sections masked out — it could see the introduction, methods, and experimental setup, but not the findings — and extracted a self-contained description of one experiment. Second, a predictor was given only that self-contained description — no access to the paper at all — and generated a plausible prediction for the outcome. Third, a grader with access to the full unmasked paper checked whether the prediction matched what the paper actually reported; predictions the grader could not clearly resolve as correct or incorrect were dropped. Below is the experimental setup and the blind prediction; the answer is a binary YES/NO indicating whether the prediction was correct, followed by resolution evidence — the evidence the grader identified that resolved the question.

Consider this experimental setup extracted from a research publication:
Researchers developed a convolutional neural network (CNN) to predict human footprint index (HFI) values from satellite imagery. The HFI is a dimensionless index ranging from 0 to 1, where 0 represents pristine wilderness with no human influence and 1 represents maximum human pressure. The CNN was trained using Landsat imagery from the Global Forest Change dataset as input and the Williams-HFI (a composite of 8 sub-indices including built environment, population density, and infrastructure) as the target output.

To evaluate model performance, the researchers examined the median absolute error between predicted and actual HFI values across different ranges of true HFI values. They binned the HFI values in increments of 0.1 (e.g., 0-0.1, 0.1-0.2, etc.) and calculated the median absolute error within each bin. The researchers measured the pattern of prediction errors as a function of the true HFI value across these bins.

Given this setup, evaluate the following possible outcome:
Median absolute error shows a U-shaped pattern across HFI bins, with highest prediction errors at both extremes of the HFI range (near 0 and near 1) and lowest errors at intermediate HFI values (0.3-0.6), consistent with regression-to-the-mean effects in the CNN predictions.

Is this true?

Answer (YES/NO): NO